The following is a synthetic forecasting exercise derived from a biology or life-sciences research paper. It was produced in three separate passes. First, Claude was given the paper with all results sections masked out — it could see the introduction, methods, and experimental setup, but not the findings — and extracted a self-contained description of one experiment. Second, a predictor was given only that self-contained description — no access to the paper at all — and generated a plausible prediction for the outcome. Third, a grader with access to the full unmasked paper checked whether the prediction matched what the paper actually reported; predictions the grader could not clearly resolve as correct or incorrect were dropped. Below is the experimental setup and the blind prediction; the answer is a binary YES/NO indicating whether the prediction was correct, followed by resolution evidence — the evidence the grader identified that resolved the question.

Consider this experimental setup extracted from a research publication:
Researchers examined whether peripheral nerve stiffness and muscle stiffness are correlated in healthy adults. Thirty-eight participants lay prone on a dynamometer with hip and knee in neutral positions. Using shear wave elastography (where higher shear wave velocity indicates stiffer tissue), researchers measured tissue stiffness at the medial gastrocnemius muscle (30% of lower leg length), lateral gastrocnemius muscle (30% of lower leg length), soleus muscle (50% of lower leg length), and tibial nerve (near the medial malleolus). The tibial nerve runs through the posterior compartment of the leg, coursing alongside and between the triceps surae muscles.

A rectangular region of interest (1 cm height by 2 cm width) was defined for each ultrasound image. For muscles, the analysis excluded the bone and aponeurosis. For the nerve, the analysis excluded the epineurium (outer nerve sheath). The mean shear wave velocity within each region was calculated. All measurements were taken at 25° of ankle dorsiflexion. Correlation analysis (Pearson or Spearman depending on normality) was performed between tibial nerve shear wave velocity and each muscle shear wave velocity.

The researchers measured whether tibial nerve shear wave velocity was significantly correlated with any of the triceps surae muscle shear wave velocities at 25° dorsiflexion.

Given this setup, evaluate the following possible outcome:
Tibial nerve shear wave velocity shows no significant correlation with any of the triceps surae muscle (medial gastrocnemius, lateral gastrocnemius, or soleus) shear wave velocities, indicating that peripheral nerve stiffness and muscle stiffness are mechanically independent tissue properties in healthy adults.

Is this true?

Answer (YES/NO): YES